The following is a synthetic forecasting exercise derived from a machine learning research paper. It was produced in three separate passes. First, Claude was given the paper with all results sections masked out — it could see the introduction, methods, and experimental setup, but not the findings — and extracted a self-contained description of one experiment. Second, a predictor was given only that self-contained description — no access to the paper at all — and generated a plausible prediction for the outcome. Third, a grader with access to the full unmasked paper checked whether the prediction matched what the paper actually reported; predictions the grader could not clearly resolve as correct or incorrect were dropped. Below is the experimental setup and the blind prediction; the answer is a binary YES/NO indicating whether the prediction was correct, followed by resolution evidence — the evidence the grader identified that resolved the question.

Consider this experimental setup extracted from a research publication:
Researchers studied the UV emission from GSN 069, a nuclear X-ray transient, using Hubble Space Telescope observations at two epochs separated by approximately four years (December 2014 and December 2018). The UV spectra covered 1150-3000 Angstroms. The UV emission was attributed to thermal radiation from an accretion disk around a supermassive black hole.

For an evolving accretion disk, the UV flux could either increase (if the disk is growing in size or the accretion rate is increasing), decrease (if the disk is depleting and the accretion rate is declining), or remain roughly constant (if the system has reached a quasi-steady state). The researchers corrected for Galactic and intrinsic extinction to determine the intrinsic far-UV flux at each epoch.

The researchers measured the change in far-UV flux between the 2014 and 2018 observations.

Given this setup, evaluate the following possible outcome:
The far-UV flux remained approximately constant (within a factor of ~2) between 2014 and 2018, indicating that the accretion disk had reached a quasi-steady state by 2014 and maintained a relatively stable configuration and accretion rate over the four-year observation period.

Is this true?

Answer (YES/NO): YES